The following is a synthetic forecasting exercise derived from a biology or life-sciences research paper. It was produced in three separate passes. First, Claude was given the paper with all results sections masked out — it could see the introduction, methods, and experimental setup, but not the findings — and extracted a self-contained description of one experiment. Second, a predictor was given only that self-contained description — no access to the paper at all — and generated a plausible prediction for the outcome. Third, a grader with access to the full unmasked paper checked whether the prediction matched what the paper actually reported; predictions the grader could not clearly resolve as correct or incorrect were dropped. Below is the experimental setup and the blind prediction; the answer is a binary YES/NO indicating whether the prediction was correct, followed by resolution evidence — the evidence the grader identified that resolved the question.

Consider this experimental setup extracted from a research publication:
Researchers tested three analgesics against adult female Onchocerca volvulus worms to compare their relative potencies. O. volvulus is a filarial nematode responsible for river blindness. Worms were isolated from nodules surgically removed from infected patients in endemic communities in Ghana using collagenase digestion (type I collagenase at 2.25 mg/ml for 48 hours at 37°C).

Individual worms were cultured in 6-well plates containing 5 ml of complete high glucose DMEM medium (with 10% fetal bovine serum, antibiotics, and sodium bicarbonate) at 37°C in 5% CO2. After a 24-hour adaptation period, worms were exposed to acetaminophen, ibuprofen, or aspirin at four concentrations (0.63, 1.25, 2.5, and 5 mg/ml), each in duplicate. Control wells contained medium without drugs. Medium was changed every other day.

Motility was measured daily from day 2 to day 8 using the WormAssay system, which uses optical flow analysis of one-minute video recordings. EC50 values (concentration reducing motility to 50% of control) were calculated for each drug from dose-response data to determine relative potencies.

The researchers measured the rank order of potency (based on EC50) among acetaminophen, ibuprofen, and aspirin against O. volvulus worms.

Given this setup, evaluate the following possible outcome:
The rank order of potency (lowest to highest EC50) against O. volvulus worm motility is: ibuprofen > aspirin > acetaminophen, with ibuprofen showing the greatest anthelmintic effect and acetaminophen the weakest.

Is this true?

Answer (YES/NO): NO